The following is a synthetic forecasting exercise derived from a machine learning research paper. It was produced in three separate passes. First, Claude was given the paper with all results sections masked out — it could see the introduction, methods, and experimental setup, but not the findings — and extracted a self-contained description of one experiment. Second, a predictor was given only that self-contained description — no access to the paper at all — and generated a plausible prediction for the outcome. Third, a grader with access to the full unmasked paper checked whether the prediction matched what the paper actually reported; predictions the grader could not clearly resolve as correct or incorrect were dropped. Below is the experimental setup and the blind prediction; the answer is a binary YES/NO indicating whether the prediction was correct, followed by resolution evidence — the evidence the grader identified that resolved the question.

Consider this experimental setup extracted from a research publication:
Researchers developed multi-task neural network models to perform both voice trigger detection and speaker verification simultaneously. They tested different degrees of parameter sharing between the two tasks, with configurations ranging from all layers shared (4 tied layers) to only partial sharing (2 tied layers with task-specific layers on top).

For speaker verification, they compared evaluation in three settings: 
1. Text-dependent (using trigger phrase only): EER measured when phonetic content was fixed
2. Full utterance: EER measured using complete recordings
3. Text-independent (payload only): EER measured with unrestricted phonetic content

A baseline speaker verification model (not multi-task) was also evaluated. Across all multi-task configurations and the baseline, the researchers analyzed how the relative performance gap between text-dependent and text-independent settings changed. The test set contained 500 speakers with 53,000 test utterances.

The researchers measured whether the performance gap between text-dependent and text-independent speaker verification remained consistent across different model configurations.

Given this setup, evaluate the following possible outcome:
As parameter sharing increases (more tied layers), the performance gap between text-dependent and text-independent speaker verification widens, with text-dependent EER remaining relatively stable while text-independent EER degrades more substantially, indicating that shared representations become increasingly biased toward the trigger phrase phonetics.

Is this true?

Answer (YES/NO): NO